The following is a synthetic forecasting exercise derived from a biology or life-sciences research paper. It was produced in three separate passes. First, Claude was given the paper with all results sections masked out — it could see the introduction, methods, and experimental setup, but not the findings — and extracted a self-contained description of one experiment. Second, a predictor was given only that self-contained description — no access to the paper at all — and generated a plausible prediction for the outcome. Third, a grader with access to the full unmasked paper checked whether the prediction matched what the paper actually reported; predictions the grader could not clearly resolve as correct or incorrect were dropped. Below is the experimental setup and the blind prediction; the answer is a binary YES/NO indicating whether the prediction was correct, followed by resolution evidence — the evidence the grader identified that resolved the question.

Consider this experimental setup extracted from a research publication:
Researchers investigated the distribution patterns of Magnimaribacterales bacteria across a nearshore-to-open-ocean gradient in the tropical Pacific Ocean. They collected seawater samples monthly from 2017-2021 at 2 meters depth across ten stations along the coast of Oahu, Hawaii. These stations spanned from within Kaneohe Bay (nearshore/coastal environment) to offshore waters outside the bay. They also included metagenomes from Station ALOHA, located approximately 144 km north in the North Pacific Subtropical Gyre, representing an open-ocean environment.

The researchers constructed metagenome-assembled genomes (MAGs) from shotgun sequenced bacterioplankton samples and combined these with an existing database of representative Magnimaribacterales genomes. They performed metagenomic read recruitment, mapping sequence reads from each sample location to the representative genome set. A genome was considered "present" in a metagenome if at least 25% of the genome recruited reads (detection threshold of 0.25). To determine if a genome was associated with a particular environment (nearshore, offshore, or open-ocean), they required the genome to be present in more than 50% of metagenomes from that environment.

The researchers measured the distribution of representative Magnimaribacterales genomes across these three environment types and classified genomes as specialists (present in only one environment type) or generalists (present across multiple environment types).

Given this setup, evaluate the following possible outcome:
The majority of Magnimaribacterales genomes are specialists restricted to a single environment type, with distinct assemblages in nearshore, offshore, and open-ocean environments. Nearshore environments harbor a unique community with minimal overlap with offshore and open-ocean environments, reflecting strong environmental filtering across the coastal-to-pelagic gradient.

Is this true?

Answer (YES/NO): YES